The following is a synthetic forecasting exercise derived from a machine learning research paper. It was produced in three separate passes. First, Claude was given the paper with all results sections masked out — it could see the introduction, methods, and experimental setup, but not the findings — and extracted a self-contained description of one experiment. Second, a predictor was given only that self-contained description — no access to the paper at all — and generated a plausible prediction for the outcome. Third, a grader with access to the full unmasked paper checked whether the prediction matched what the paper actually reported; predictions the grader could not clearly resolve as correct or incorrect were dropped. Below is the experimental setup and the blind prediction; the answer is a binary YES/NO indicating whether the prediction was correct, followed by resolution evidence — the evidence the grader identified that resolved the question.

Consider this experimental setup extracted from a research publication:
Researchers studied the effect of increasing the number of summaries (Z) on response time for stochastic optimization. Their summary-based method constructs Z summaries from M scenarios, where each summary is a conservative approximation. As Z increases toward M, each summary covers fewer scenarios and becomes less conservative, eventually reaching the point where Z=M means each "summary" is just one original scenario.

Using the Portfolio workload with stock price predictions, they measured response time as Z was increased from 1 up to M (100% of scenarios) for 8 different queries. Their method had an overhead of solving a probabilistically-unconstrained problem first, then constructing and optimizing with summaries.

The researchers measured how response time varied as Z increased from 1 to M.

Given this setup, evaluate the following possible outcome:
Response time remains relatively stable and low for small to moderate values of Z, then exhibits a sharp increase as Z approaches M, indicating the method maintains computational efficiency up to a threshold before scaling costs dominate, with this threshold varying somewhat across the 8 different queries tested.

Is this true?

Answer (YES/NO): NO